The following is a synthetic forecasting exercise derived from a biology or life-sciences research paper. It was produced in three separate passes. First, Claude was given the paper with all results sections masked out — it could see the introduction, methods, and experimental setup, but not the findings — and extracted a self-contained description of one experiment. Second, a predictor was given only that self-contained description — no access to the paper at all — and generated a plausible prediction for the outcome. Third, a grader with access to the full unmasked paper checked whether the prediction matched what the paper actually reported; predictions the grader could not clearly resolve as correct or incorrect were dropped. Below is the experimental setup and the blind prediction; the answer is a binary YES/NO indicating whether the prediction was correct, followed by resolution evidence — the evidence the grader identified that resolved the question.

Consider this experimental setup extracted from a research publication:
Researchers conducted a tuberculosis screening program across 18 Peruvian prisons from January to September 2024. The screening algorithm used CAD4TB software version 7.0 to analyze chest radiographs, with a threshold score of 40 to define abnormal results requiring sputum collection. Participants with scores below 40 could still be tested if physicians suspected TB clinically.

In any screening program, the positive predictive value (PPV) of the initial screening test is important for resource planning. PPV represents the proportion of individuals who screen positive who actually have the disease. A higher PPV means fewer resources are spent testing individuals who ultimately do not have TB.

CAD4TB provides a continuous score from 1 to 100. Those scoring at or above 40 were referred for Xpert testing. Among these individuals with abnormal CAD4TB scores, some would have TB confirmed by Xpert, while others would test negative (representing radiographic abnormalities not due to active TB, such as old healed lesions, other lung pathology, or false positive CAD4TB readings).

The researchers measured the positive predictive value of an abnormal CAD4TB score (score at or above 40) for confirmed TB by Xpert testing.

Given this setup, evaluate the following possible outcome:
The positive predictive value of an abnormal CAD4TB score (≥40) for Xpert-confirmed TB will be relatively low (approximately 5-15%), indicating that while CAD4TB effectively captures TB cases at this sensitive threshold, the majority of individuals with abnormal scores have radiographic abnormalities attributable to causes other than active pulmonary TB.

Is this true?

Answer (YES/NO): NO